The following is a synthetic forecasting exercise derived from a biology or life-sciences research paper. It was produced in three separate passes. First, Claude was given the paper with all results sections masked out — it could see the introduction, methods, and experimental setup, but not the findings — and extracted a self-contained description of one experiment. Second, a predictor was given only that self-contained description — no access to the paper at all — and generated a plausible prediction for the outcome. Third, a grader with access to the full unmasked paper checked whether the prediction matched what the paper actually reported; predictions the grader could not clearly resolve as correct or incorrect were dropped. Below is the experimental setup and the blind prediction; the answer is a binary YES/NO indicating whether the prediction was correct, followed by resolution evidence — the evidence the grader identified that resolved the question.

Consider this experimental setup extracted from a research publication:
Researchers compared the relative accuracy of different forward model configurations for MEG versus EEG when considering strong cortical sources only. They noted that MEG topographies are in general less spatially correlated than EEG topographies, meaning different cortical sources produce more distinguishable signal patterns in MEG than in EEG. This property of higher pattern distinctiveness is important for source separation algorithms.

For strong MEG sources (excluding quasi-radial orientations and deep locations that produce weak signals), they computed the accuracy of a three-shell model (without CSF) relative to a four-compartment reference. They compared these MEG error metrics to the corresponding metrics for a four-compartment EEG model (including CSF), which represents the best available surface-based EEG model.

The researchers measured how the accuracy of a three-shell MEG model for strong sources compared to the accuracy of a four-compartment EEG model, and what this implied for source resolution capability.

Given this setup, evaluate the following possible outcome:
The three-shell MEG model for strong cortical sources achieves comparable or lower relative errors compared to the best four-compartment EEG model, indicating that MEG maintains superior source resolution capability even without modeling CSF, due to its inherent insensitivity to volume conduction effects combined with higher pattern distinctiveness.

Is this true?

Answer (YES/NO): YES